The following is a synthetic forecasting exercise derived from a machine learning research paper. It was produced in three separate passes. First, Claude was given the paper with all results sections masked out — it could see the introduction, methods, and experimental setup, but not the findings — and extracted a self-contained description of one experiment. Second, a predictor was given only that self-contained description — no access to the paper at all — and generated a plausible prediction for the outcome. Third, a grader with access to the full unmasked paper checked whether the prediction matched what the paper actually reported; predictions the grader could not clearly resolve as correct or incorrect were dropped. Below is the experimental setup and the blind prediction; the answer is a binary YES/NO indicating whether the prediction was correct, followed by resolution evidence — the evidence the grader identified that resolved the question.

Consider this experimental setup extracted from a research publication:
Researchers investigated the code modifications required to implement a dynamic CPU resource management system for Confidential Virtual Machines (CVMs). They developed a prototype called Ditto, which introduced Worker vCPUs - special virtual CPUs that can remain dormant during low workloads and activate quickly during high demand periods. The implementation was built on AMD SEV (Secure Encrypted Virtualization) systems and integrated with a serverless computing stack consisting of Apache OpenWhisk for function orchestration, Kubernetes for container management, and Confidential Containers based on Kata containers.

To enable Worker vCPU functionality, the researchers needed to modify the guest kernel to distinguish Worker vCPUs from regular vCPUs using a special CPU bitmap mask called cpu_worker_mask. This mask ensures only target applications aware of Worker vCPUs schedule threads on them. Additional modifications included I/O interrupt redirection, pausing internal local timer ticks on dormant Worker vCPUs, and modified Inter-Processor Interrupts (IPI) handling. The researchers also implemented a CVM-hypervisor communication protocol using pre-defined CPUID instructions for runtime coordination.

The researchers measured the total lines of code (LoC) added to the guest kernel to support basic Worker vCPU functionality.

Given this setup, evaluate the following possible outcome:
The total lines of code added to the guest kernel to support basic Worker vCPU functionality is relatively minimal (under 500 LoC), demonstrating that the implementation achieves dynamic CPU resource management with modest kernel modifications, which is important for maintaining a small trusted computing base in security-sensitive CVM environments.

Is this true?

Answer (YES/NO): YES